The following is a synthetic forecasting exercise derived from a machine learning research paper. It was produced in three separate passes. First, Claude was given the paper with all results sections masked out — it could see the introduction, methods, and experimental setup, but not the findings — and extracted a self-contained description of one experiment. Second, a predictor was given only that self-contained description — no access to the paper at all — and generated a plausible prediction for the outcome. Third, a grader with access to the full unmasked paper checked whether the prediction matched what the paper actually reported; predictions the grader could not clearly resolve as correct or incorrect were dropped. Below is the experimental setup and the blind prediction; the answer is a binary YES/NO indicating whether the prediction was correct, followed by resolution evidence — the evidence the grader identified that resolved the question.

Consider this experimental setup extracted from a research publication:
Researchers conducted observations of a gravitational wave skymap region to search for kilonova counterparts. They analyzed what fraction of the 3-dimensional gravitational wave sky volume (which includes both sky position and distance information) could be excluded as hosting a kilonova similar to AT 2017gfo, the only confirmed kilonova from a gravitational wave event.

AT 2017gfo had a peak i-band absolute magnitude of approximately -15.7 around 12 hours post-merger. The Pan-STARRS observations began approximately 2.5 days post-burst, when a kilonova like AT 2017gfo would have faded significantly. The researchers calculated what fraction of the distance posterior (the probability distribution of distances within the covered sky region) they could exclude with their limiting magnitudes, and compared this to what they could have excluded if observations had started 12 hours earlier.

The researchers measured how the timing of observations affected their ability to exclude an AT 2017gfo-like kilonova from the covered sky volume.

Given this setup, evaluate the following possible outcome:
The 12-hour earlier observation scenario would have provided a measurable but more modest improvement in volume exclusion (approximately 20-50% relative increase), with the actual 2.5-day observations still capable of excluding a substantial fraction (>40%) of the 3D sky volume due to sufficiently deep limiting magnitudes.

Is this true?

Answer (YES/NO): NO